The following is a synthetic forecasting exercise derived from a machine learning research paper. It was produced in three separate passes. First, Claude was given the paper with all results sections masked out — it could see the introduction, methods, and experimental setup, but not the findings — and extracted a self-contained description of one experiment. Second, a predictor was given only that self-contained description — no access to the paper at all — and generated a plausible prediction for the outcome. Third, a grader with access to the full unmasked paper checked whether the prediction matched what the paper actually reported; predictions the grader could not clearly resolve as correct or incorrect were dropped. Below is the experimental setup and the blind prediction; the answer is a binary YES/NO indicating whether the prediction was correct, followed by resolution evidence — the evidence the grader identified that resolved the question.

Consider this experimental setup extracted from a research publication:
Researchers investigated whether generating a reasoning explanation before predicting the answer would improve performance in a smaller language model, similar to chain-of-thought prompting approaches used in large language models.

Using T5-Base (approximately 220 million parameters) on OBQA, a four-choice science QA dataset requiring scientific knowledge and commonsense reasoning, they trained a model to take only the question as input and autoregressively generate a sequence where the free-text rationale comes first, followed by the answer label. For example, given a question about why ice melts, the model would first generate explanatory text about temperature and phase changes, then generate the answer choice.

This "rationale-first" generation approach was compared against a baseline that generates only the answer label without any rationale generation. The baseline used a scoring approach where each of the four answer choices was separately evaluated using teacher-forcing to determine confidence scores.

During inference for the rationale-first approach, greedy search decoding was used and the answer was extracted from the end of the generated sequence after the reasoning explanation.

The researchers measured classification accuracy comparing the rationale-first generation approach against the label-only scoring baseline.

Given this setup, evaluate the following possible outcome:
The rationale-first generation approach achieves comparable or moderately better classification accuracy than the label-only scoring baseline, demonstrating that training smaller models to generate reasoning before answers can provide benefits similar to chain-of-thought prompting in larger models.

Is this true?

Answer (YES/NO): NO